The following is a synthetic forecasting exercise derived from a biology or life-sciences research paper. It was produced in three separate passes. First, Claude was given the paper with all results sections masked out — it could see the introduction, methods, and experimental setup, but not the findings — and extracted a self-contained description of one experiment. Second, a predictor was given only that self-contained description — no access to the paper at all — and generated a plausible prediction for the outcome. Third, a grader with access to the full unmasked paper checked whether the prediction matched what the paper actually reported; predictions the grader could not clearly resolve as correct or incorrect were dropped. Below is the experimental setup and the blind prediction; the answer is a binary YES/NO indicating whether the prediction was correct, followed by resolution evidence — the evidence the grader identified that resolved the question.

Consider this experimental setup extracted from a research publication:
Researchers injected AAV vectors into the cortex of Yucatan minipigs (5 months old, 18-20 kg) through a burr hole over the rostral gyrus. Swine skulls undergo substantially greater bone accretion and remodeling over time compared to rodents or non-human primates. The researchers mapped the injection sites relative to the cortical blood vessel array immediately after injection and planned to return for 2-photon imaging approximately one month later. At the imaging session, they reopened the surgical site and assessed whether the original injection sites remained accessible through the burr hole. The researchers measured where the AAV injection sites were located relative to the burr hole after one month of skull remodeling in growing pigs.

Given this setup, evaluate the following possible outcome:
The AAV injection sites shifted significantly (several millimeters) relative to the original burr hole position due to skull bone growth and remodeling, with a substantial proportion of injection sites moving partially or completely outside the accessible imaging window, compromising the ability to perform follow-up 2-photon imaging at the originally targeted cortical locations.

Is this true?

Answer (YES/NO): YES